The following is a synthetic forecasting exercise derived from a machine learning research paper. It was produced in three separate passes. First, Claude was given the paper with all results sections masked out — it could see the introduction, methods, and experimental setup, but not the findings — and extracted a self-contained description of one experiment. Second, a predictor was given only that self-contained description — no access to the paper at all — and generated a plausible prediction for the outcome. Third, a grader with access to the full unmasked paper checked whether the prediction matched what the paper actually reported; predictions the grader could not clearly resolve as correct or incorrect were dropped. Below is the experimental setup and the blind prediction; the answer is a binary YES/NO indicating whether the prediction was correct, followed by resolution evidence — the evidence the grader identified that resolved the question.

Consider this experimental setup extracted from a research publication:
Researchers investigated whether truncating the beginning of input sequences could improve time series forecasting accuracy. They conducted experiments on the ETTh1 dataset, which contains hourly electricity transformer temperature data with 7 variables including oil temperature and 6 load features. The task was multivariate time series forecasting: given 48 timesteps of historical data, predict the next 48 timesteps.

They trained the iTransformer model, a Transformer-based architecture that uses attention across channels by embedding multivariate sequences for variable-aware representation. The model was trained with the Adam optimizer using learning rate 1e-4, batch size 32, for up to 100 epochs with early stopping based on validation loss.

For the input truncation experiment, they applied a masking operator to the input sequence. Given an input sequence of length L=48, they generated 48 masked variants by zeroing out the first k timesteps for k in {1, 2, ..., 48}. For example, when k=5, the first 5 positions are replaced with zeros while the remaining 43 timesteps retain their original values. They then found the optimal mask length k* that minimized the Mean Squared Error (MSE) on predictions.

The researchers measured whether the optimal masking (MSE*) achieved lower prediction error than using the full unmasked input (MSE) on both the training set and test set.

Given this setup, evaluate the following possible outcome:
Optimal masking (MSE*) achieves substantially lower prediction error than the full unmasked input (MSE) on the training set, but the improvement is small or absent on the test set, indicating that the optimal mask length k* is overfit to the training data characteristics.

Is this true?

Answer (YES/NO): NO